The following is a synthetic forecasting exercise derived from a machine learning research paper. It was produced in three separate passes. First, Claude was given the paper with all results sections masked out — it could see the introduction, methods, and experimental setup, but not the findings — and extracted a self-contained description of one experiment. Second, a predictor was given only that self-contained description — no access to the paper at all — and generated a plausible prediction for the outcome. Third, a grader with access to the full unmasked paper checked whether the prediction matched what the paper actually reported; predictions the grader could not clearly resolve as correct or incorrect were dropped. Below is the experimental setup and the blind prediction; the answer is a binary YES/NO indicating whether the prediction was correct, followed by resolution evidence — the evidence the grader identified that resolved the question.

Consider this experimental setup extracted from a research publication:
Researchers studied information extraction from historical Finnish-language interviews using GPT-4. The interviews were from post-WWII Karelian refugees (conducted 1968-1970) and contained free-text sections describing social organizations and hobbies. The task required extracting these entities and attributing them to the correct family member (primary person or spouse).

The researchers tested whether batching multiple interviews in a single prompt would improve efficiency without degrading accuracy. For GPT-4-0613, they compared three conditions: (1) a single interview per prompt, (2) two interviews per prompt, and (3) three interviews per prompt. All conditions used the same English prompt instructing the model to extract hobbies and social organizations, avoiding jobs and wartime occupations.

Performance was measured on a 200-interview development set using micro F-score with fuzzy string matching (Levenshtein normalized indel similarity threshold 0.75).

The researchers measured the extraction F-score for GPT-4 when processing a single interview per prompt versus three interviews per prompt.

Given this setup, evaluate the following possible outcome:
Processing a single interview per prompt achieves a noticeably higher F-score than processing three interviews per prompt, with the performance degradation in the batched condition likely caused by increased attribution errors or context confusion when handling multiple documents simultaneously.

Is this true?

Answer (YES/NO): YES